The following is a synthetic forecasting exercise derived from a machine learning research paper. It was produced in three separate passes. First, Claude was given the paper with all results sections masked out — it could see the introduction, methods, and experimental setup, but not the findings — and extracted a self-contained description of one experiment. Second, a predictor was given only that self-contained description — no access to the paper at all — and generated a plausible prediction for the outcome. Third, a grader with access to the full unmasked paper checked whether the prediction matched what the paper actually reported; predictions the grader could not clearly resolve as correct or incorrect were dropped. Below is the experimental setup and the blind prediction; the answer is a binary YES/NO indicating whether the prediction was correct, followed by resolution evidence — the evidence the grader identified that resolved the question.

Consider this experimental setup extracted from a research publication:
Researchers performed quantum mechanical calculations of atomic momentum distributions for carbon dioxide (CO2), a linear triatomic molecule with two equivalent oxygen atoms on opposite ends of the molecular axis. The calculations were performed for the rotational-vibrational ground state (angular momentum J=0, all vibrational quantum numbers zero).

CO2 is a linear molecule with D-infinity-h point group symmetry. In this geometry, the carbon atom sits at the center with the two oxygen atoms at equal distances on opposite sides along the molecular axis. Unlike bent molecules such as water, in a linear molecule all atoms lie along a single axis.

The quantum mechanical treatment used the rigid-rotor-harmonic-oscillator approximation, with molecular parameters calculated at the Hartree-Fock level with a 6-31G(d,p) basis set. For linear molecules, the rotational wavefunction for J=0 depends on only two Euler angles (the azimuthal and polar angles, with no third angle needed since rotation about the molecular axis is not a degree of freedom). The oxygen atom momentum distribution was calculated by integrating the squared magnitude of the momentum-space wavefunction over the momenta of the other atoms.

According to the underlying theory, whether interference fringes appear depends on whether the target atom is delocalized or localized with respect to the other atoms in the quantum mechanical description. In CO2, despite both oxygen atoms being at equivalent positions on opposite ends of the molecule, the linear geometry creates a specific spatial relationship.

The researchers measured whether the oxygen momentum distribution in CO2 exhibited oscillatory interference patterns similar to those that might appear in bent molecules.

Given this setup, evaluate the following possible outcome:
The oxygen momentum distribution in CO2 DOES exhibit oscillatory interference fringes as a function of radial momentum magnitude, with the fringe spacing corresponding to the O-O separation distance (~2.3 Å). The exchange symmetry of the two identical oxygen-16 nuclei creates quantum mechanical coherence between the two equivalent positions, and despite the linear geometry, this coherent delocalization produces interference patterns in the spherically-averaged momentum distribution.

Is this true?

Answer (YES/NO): NO